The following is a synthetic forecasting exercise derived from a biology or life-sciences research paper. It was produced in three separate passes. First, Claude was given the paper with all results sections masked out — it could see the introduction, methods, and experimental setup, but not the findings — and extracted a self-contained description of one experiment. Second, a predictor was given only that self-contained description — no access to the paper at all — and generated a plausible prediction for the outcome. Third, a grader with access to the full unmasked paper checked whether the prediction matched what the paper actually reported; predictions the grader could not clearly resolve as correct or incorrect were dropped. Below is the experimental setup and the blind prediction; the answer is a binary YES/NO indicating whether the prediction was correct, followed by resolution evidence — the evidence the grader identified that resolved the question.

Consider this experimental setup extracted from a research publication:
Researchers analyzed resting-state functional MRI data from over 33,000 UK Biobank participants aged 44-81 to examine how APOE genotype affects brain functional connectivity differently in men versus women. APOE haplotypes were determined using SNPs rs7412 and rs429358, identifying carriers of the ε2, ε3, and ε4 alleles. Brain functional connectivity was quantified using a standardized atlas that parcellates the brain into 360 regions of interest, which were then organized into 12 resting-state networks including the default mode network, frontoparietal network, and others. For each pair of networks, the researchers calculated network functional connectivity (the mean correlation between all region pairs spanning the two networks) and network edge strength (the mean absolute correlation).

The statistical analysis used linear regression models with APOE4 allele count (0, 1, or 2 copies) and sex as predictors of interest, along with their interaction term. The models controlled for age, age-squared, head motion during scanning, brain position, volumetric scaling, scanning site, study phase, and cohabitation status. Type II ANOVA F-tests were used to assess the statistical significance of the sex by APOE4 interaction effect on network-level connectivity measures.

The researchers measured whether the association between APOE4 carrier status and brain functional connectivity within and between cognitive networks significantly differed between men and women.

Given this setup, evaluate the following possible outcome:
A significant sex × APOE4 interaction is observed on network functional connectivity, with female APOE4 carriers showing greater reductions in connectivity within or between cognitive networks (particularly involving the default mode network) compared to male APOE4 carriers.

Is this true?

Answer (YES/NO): NO